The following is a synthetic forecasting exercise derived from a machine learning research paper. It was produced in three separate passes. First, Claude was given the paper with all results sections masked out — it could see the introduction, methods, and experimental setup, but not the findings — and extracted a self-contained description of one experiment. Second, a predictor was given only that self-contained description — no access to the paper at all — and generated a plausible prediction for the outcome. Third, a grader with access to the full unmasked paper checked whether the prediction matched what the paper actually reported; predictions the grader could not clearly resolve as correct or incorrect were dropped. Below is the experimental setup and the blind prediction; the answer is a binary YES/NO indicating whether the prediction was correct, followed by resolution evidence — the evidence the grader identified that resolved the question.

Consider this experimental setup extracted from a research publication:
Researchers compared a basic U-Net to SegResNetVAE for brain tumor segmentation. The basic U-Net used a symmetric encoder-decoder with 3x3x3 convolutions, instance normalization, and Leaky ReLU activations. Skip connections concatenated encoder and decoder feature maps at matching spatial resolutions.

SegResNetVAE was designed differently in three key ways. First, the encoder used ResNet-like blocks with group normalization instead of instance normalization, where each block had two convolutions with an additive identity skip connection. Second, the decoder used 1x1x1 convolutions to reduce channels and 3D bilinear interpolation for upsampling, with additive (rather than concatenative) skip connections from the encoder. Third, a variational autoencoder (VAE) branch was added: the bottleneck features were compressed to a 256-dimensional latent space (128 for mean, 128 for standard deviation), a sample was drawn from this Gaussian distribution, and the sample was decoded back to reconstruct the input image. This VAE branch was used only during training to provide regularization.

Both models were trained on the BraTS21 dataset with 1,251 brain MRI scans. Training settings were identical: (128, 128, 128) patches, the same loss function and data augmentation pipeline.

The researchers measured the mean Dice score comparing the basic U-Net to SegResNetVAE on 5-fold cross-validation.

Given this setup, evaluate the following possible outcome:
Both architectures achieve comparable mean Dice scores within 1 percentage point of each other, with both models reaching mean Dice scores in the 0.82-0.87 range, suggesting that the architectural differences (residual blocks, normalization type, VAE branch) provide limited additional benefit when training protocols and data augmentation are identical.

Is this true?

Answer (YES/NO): NO